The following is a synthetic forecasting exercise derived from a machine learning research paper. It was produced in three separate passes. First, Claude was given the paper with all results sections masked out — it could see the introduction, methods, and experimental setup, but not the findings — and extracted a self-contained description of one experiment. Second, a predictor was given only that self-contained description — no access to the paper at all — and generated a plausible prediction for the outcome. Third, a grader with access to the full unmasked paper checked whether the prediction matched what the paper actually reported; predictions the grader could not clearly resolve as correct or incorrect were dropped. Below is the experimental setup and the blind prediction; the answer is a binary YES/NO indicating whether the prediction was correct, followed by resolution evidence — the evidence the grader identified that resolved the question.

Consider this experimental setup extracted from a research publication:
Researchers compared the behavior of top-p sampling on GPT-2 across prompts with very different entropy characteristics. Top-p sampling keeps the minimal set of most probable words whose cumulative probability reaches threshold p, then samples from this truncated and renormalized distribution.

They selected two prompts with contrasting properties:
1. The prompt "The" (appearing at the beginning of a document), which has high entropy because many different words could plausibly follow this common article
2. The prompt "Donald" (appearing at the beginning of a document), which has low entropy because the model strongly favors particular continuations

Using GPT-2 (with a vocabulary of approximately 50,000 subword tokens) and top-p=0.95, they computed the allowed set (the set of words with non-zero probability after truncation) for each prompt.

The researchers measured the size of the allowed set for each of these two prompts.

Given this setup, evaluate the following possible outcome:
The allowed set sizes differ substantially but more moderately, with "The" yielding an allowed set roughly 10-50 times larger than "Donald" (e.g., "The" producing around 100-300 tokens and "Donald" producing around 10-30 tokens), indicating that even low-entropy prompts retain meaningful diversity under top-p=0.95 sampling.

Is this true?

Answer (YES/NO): NO